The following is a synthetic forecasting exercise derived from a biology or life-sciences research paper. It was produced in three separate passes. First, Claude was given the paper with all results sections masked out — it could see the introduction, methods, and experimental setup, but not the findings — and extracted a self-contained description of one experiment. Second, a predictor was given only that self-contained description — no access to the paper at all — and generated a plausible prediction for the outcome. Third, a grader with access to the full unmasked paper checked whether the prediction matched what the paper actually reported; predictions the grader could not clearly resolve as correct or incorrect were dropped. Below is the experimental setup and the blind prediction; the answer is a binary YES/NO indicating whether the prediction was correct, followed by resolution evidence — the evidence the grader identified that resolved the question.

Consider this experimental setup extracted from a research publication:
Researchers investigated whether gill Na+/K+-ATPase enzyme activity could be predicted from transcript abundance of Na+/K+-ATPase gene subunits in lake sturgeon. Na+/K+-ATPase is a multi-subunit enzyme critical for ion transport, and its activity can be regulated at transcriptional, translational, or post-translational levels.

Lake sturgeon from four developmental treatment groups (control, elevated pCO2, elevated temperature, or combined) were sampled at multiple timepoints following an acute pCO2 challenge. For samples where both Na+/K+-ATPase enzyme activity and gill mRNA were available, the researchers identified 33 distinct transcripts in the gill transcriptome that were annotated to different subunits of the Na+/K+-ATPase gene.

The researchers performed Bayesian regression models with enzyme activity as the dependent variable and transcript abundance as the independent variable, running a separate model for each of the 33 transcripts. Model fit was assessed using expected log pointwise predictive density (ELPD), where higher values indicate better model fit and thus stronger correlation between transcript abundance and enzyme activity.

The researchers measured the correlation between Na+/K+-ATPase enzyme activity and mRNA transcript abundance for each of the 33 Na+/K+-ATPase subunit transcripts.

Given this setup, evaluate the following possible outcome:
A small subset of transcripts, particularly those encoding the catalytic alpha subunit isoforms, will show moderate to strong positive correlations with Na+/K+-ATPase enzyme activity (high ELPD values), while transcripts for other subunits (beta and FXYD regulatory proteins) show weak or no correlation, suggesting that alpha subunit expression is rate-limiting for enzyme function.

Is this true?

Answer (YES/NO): NO